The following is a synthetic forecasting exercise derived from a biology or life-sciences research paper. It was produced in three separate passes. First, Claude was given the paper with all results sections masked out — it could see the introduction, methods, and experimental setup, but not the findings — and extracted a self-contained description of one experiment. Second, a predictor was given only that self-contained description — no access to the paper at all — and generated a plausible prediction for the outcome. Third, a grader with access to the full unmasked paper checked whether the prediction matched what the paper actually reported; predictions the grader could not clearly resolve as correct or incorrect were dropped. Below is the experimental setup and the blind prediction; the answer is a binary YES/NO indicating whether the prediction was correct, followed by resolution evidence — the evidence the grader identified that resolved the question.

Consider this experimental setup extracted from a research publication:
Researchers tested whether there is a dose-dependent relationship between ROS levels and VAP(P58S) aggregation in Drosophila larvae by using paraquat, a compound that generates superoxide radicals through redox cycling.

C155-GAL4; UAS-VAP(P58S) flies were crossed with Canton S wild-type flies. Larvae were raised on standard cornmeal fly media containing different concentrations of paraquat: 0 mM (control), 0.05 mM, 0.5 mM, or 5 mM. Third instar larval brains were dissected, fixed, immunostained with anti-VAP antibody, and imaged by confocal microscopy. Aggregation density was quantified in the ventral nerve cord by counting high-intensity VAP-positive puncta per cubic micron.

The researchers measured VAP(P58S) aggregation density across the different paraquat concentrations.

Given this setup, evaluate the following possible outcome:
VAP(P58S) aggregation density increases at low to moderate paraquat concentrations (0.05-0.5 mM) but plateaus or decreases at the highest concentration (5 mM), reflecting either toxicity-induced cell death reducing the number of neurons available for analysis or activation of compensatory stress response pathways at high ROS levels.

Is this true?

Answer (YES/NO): NO